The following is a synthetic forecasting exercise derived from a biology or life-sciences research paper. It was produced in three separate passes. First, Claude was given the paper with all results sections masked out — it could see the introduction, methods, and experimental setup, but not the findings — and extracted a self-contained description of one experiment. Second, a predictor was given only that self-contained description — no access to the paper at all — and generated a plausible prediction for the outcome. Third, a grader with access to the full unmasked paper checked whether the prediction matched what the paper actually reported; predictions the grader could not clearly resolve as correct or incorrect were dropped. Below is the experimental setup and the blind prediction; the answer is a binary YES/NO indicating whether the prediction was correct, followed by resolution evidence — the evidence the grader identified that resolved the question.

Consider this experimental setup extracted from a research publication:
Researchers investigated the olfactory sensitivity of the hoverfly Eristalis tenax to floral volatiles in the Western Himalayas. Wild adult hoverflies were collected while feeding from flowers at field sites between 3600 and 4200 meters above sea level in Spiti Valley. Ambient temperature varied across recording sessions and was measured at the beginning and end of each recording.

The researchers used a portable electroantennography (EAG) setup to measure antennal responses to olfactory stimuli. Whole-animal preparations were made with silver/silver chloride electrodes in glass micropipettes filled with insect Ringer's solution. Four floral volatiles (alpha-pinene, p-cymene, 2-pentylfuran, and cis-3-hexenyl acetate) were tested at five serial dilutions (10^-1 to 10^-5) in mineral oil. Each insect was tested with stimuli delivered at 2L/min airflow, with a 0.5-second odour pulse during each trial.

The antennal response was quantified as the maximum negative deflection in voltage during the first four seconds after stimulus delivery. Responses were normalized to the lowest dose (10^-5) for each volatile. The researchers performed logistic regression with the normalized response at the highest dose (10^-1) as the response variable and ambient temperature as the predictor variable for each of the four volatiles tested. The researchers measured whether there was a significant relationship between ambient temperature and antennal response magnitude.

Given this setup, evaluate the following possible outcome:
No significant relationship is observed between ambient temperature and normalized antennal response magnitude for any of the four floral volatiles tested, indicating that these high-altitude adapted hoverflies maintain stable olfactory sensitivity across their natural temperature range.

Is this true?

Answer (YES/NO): YES